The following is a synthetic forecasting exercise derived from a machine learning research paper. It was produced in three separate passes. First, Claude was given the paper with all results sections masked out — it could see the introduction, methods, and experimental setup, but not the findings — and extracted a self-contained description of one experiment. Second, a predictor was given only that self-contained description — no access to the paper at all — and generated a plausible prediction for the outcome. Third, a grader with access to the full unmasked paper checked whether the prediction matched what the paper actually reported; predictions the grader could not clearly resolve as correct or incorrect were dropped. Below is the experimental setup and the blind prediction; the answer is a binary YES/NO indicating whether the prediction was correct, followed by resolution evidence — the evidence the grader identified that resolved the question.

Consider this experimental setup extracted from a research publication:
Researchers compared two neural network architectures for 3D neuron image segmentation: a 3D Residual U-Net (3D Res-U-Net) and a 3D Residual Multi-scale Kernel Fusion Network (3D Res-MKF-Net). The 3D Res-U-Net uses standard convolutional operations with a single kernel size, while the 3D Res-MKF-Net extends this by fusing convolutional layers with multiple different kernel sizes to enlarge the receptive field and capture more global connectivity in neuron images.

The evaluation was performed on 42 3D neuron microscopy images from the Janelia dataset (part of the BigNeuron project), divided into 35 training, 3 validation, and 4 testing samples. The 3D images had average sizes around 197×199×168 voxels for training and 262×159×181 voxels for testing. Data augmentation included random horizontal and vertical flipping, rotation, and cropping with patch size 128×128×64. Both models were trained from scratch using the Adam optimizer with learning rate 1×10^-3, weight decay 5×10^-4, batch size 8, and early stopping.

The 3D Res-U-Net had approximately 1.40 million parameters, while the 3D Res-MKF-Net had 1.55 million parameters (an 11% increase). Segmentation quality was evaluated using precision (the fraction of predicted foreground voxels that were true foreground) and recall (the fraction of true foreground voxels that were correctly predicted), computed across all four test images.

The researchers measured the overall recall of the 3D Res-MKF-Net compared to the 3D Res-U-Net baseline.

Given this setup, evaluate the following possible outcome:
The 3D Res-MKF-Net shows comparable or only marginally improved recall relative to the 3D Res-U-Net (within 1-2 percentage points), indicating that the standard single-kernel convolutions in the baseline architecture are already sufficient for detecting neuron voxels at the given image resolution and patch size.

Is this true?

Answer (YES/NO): NO